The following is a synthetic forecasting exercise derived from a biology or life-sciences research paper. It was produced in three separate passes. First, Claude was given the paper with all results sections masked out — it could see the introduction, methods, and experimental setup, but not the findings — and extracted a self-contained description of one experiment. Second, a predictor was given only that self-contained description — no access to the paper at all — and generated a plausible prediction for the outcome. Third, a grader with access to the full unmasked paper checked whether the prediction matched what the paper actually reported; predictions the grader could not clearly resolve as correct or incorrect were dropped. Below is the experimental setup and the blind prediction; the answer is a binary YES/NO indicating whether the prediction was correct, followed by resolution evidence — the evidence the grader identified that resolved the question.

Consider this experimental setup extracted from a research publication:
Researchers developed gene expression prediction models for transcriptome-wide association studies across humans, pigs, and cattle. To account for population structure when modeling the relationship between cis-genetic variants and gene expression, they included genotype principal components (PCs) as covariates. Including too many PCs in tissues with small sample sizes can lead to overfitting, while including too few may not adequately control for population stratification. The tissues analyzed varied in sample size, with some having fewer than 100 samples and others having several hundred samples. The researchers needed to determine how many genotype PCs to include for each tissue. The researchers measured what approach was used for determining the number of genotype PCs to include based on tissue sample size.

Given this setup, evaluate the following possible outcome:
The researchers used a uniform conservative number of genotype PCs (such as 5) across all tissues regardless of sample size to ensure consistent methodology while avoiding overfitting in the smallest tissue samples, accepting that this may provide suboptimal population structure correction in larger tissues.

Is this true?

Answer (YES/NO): NO